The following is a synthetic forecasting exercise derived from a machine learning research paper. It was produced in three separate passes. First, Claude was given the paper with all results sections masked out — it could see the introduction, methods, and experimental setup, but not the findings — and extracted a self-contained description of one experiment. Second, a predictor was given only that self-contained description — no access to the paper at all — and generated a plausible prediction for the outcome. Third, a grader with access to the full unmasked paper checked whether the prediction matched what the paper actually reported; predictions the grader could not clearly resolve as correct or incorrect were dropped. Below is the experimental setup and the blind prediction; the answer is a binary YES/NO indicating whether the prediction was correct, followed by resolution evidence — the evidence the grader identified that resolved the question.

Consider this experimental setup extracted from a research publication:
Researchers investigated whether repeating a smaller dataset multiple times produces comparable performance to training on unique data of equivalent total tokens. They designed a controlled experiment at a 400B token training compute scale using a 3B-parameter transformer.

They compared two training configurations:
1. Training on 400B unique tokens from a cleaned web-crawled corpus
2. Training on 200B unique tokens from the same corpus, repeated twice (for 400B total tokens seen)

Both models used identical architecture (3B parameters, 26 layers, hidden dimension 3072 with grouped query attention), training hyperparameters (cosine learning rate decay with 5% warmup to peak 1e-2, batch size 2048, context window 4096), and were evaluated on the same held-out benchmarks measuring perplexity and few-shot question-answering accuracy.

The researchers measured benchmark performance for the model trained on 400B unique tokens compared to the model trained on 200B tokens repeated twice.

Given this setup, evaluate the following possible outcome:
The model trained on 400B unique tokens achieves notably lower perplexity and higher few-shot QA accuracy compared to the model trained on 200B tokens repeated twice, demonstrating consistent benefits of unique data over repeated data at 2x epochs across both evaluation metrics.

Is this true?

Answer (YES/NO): NO